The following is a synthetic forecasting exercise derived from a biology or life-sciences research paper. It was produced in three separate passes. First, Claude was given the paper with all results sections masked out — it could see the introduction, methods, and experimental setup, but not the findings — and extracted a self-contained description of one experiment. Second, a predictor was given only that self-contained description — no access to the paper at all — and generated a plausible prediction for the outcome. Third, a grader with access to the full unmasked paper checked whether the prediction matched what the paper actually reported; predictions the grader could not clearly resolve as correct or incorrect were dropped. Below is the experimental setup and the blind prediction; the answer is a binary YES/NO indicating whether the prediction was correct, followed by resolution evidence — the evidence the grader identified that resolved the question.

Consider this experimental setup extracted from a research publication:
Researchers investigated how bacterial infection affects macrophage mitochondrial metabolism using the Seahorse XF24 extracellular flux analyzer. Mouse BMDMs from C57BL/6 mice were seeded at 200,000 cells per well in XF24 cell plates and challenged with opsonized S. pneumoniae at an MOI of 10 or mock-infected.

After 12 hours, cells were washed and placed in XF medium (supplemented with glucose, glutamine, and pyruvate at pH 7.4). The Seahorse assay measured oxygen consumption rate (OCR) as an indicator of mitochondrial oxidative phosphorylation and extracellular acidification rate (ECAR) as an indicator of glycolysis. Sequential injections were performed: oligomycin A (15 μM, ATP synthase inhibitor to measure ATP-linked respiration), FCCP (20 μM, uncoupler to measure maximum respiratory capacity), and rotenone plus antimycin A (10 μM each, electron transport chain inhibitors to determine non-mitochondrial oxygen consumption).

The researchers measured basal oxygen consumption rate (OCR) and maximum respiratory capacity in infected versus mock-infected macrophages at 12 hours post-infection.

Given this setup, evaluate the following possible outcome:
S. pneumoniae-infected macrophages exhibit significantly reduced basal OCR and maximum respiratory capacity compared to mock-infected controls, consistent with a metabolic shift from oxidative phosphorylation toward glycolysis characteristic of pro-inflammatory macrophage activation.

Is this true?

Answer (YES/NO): NO